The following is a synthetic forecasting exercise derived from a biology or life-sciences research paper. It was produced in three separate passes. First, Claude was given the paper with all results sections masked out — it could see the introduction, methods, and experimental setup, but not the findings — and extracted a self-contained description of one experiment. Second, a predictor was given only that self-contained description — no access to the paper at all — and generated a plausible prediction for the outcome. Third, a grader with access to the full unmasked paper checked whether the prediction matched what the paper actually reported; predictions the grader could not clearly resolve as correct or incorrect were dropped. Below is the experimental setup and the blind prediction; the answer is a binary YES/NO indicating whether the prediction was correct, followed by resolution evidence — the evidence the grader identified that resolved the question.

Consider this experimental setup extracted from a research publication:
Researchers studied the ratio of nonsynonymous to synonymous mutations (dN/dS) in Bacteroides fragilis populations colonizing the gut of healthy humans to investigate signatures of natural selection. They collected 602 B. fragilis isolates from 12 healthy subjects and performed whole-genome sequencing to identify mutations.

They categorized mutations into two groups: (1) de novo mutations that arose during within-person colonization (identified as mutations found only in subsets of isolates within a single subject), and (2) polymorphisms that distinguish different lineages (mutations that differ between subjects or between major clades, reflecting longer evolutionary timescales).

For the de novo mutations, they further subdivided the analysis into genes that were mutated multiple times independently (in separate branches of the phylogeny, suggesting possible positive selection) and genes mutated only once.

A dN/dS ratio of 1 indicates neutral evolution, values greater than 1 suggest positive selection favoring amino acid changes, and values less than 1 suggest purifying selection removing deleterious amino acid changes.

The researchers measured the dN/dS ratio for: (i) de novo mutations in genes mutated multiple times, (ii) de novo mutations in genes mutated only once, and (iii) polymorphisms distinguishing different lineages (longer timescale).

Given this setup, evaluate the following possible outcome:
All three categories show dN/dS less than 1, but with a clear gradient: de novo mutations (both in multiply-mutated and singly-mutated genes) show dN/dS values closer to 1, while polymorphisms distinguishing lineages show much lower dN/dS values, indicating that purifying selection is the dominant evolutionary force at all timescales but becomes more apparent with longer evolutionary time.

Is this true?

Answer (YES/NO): NO